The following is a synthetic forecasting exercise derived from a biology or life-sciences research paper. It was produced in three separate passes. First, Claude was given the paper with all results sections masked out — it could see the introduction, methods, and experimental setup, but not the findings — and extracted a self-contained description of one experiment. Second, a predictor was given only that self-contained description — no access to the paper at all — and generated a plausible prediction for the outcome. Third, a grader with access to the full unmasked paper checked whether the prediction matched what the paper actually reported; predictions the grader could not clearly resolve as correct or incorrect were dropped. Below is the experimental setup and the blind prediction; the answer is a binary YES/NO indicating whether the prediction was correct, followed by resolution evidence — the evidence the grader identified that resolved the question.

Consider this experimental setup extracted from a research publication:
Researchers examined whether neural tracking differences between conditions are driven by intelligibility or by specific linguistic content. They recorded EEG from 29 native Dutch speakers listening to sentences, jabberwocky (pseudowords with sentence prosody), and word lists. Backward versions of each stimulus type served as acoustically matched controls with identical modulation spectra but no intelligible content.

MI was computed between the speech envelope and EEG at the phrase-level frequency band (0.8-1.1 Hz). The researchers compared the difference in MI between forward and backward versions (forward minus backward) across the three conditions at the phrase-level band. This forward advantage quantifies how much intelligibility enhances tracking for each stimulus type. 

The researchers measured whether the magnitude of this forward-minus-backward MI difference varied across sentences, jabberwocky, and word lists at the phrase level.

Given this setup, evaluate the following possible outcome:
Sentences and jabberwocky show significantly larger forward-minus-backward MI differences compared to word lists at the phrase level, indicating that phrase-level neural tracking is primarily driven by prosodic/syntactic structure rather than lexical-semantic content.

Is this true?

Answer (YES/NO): NO